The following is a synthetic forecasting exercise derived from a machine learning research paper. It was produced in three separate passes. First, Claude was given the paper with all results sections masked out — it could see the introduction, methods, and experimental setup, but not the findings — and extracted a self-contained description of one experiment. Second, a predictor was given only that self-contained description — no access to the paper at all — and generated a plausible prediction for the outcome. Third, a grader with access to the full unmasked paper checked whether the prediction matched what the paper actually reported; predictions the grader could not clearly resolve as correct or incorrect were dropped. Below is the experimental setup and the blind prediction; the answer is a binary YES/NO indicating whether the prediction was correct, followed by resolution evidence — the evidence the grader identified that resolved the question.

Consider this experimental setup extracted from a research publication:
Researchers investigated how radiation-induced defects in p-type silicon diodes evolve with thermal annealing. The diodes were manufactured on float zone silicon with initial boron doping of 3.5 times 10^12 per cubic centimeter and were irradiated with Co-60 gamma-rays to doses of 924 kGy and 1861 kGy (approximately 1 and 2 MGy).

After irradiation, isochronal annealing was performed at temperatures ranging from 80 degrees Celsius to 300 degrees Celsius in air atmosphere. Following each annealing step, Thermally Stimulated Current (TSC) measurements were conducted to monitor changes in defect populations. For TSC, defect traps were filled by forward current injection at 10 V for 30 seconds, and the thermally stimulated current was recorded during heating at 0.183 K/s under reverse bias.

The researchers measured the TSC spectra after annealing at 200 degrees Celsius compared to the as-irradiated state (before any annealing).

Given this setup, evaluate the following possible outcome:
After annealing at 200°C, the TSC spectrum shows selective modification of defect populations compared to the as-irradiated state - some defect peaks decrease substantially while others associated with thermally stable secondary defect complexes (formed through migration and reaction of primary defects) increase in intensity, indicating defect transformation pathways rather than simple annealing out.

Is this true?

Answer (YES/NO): YES